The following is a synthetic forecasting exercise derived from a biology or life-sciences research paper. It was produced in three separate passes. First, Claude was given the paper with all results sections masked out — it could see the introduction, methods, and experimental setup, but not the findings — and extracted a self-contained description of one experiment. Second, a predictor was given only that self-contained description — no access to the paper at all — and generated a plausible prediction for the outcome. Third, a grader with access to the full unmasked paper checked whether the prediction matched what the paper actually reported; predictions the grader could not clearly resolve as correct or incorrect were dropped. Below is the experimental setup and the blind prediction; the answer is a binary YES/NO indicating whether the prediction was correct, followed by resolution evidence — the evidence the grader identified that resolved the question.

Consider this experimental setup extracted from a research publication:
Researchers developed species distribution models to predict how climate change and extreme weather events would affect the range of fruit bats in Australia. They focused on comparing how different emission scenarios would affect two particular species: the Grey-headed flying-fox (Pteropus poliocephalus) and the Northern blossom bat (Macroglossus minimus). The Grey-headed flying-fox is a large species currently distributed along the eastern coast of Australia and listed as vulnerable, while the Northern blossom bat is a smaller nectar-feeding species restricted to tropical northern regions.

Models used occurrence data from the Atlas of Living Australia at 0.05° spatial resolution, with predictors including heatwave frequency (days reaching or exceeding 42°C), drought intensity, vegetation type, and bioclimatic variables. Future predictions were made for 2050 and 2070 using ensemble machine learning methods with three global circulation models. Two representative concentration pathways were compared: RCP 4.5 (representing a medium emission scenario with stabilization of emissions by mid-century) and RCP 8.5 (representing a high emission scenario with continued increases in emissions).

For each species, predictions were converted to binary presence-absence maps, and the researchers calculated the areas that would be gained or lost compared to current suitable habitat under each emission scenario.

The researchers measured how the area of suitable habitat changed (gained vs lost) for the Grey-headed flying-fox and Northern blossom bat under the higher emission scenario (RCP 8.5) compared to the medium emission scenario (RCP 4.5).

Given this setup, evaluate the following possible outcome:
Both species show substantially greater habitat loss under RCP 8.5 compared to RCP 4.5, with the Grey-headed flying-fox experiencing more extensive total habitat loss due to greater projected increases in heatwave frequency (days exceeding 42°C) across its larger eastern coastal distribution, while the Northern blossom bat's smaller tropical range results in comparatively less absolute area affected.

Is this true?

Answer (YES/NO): NO